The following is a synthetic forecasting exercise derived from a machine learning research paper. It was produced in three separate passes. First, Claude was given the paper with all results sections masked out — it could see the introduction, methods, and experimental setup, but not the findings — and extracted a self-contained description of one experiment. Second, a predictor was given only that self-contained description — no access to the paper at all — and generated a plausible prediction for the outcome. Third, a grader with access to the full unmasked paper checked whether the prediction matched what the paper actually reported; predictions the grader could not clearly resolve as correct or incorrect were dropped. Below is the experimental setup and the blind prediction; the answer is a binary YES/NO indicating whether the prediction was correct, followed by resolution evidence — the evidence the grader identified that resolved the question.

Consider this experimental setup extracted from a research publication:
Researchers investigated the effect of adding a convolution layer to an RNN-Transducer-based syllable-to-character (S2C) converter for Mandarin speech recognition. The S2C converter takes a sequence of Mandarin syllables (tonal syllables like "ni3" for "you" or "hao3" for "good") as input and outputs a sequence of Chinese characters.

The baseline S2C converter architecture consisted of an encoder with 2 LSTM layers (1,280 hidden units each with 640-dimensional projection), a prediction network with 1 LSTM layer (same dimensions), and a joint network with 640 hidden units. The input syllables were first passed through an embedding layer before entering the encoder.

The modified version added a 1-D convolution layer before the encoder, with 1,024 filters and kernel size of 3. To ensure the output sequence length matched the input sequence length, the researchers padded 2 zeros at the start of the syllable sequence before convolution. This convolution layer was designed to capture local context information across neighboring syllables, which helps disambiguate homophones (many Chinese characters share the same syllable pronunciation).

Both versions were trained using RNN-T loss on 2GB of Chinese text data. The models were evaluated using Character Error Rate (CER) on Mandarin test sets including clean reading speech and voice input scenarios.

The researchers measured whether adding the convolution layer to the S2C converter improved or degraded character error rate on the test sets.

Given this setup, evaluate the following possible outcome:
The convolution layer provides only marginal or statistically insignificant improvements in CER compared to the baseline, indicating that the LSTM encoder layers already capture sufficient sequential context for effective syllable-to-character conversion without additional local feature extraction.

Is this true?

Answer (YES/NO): NO